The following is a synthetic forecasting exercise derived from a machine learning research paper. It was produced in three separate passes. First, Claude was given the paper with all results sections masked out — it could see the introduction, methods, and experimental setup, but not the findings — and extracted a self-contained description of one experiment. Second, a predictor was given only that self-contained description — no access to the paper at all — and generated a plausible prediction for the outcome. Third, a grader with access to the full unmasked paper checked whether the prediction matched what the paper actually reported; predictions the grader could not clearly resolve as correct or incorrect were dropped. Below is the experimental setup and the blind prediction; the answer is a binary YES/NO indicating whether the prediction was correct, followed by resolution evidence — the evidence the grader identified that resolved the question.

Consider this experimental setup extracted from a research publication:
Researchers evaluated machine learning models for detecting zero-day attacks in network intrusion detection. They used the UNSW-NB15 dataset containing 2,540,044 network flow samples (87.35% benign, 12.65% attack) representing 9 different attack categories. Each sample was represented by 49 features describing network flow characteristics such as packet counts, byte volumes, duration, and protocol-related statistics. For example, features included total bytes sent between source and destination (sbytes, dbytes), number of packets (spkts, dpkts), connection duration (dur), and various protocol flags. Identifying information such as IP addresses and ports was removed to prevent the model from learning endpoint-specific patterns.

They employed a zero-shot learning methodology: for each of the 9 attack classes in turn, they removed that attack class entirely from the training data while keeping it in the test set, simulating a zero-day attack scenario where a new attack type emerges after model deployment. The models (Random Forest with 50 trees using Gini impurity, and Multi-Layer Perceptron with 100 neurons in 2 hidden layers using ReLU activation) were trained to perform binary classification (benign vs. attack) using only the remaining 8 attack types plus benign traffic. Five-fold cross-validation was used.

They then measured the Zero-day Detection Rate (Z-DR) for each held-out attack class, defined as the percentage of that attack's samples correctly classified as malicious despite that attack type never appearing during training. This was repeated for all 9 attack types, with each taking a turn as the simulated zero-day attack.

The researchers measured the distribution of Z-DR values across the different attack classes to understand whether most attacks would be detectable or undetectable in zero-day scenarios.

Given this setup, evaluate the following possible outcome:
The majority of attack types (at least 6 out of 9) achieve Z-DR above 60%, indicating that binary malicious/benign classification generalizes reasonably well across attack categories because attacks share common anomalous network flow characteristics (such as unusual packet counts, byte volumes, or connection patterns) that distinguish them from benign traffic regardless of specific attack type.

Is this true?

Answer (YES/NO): YES